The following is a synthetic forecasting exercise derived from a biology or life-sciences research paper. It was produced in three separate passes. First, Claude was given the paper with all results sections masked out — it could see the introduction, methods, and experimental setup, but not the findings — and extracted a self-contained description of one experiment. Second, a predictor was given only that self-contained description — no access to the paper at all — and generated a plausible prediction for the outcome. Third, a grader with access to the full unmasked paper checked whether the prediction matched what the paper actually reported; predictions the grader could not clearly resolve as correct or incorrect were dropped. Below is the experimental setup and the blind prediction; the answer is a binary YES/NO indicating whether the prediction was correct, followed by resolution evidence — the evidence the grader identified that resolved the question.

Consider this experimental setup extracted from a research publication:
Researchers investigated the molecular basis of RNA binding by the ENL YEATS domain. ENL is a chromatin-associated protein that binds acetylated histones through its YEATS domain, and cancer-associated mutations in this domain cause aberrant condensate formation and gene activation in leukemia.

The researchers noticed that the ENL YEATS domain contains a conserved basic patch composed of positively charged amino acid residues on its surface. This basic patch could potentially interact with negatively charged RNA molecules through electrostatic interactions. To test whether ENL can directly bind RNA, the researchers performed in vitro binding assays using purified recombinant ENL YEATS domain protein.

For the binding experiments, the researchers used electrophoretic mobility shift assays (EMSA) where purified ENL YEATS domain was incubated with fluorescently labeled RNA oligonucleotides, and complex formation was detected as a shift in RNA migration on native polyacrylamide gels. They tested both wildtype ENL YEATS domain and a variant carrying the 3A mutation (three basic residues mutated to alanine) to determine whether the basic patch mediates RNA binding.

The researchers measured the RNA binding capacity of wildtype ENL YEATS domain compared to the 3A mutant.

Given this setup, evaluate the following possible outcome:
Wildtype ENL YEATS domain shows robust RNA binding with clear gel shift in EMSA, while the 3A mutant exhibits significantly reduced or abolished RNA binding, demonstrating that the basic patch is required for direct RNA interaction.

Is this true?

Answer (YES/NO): YES